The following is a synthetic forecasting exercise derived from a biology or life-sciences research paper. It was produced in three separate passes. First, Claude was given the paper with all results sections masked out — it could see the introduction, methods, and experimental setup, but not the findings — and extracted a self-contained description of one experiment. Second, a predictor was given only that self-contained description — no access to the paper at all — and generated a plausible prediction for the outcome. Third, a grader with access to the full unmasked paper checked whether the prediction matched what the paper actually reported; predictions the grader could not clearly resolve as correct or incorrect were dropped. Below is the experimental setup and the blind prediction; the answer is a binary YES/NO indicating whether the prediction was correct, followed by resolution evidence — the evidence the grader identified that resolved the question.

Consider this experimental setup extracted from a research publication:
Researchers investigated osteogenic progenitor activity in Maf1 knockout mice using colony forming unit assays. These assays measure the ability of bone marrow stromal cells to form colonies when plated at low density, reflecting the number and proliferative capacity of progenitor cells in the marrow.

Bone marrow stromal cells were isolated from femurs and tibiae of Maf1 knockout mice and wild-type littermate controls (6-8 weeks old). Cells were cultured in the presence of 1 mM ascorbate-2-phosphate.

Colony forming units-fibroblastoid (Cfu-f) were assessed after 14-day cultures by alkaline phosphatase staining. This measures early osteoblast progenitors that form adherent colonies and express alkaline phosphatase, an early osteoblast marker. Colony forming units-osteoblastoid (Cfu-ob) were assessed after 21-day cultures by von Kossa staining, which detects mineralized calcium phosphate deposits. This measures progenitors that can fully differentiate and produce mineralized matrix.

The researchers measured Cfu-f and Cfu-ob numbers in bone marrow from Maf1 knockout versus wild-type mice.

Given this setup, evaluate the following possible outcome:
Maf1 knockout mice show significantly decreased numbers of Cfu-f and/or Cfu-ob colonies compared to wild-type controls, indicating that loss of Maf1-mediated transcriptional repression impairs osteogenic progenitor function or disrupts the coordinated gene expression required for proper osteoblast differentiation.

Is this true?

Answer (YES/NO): YES